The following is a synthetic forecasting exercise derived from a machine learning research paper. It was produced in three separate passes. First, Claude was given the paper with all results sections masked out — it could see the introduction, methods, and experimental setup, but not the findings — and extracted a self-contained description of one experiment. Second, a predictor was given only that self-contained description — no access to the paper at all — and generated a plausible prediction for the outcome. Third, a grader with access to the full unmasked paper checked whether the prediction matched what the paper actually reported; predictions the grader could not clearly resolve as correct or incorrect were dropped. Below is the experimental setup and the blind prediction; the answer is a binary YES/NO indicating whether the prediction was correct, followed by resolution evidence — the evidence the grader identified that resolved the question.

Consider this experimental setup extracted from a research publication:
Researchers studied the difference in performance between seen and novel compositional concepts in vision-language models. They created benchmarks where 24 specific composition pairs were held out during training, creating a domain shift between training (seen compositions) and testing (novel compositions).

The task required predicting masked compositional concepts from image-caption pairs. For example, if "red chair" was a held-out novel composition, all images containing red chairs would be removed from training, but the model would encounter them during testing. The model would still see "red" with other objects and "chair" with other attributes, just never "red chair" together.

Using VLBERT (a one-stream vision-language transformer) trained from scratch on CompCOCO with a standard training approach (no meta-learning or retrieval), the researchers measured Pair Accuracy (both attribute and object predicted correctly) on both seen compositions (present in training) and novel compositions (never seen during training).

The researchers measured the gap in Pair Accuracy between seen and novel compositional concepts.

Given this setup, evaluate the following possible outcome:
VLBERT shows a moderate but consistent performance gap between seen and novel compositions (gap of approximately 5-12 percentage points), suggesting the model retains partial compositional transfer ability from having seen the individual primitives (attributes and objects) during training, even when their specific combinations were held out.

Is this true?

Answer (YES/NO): NO